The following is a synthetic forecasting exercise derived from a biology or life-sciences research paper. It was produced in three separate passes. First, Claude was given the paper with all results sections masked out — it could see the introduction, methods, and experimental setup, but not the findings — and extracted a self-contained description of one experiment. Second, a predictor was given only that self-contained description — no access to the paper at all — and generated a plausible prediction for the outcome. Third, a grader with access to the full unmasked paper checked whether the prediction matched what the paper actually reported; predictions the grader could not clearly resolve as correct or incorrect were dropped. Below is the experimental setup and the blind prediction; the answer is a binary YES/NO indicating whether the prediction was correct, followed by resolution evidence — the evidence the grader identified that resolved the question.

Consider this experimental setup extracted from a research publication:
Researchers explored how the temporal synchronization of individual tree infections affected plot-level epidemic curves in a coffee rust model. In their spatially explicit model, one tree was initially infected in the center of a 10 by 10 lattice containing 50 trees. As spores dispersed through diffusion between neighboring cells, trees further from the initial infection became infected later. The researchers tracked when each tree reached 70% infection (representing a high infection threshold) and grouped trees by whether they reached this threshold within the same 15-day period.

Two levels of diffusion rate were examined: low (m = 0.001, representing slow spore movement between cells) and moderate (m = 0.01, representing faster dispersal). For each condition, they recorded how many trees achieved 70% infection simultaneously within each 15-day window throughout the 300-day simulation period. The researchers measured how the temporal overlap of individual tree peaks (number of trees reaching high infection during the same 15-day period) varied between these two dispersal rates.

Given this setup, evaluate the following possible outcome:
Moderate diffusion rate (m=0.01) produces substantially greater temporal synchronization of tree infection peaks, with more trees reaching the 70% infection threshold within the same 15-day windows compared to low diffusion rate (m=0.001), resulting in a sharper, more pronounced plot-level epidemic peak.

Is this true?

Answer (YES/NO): YES